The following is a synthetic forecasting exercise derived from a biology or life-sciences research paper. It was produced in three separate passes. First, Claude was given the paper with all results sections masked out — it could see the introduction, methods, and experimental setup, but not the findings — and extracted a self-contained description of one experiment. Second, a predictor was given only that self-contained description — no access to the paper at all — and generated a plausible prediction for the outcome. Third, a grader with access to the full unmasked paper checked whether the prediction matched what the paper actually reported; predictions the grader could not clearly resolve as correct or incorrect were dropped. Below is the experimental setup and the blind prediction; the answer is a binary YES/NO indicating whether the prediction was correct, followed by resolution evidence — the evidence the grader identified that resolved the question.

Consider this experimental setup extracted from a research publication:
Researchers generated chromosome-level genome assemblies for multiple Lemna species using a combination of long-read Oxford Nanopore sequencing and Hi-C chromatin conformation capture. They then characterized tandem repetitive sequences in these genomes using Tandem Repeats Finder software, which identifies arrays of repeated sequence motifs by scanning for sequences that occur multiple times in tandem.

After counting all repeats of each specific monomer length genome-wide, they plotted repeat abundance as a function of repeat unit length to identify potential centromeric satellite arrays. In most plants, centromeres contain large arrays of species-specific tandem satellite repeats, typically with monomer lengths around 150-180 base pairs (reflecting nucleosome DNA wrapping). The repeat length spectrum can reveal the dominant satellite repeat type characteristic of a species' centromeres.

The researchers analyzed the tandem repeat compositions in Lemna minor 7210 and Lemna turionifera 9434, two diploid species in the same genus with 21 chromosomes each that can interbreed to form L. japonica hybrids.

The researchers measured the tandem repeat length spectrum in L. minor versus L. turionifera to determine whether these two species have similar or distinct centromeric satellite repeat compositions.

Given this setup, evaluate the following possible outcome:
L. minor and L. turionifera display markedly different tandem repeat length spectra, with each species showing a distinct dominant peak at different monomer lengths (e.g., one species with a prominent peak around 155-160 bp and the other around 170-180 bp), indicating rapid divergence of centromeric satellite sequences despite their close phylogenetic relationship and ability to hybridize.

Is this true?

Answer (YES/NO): NO